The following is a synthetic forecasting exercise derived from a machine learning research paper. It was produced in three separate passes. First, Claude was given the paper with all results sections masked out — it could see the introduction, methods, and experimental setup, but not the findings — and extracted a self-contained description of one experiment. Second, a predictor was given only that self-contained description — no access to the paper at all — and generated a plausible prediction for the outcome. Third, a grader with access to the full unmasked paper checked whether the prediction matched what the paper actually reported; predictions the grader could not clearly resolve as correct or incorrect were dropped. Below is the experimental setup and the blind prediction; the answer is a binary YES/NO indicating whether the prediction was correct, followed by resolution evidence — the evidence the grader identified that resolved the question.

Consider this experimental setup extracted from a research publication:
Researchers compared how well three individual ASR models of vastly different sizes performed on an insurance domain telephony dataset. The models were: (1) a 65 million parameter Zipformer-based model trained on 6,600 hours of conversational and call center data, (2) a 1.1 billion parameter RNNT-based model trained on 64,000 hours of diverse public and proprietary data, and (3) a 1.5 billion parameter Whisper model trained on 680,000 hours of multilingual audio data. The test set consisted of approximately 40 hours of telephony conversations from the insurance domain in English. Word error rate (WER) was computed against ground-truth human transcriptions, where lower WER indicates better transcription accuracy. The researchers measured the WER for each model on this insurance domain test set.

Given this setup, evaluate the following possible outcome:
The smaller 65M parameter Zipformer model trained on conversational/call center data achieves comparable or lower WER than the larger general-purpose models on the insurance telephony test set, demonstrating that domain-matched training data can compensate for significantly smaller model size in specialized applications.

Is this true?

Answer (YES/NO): YES